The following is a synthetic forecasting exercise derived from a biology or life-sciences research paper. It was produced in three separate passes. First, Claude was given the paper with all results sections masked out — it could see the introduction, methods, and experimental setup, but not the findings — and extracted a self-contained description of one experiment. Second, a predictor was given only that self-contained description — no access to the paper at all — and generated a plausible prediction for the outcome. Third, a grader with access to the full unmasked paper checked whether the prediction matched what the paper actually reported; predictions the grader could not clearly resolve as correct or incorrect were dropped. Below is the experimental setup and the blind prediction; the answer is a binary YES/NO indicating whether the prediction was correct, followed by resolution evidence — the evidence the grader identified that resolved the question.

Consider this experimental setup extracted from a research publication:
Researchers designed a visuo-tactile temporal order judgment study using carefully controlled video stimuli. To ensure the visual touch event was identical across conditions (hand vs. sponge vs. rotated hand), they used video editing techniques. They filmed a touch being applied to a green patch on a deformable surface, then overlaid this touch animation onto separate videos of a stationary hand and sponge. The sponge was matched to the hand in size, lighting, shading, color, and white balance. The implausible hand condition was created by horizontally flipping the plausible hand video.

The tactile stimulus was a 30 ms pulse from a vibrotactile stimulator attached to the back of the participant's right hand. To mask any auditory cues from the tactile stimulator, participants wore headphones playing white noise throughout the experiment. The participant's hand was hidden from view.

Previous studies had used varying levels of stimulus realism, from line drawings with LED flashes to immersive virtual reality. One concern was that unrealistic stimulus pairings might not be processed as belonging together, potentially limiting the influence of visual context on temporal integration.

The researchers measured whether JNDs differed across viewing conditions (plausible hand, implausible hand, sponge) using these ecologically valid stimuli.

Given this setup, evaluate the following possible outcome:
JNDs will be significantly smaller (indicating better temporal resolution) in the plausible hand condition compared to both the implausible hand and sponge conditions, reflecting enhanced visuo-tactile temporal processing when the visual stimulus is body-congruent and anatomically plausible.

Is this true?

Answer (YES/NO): NO